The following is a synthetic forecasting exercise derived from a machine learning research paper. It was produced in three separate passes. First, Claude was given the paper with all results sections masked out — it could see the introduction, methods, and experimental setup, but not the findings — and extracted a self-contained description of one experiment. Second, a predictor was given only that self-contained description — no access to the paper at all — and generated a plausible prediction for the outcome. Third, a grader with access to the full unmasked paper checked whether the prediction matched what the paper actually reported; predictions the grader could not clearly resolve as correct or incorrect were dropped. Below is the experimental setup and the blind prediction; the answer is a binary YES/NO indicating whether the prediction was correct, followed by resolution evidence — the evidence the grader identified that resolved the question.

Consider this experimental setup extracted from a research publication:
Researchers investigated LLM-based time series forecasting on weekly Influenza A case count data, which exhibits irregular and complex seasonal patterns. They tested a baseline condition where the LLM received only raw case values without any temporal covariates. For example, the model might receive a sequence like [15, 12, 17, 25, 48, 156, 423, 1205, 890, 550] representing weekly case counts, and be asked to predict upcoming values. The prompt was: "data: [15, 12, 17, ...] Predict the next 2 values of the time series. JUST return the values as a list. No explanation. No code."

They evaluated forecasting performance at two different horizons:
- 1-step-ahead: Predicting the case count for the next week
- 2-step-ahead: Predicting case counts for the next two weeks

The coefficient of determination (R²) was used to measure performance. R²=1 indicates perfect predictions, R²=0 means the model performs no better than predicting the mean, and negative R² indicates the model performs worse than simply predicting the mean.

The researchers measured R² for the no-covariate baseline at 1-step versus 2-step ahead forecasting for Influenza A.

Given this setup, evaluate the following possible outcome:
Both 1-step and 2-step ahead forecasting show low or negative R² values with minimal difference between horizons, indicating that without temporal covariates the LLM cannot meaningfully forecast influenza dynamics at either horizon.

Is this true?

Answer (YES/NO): NO